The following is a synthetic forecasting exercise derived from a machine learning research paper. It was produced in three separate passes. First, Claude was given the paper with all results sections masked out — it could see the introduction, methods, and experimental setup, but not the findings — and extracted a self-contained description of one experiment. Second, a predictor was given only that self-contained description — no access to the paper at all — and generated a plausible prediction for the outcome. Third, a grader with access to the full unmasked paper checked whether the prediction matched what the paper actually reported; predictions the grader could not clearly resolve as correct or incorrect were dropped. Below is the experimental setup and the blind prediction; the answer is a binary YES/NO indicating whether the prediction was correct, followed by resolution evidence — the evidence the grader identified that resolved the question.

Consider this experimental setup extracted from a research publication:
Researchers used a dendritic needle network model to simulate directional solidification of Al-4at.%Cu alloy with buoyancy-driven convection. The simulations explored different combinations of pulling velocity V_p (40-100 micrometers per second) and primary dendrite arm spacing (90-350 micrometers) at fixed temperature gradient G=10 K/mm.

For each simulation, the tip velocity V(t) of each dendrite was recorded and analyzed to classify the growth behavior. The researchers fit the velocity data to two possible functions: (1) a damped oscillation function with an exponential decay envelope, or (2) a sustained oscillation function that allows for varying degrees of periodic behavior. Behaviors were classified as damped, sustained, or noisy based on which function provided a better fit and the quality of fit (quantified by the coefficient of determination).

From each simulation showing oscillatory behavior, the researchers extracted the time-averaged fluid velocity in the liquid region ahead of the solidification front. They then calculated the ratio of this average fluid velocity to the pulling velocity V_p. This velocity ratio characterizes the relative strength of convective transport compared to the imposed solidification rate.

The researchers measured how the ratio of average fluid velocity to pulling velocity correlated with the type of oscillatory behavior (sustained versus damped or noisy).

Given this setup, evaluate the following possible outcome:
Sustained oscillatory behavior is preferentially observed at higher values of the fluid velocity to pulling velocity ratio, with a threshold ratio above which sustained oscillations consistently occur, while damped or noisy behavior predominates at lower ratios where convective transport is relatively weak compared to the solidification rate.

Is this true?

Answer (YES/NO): NO